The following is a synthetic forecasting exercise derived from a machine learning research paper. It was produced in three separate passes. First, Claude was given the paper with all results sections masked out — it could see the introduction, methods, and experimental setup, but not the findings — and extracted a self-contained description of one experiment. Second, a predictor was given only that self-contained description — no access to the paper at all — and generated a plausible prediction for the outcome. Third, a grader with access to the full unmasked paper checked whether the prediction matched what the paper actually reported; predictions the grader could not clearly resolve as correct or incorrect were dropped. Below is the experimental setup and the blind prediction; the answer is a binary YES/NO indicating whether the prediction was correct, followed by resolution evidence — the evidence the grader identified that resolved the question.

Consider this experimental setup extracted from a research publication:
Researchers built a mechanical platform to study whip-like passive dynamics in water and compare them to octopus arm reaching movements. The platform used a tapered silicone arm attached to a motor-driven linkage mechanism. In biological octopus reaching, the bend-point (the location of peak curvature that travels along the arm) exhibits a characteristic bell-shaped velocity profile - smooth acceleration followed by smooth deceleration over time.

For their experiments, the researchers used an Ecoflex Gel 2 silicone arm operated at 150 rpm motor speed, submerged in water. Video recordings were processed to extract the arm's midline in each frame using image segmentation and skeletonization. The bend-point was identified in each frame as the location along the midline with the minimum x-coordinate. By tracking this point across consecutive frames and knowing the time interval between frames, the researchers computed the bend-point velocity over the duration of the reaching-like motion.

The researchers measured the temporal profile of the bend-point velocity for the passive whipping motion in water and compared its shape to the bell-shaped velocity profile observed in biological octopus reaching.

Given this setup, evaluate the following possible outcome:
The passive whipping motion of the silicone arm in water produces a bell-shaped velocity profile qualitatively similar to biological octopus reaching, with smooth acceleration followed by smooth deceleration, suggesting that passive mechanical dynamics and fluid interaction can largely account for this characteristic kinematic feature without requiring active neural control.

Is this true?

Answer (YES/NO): NO